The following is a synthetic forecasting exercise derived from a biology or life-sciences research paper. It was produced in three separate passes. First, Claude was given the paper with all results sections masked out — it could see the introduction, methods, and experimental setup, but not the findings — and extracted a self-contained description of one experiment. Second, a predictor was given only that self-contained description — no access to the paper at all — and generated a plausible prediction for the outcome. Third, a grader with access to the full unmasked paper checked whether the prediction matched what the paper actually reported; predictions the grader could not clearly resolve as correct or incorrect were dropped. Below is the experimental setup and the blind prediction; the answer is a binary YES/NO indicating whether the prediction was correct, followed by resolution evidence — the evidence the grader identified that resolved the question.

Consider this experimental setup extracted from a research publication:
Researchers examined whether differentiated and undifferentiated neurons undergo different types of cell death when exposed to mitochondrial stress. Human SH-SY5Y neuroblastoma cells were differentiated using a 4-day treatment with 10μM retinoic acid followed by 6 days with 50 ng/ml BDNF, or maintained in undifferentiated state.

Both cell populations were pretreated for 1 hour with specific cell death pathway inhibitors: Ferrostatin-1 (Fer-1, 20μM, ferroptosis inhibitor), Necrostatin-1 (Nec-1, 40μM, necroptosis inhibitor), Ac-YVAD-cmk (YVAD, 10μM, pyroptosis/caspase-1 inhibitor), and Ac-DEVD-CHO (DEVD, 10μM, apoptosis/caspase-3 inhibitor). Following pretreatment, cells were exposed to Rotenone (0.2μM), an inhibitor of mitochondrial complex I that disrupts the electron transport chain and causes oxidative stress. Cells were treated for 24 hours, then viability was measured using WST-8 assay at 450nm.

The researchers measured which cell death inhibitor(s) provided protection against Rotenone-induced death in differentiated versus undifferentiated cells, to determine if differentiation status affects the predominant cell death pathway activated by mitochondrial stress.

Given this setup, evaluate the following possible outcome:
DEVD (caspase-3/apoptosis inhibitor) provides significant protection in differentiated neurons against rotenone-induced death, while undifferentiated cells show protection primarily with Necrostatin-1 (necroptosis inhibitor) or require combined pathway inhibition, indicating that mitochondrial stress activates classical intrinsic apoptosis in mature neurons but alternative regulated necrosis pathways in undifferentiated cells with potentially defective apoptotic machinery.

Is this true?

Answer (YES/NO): NO